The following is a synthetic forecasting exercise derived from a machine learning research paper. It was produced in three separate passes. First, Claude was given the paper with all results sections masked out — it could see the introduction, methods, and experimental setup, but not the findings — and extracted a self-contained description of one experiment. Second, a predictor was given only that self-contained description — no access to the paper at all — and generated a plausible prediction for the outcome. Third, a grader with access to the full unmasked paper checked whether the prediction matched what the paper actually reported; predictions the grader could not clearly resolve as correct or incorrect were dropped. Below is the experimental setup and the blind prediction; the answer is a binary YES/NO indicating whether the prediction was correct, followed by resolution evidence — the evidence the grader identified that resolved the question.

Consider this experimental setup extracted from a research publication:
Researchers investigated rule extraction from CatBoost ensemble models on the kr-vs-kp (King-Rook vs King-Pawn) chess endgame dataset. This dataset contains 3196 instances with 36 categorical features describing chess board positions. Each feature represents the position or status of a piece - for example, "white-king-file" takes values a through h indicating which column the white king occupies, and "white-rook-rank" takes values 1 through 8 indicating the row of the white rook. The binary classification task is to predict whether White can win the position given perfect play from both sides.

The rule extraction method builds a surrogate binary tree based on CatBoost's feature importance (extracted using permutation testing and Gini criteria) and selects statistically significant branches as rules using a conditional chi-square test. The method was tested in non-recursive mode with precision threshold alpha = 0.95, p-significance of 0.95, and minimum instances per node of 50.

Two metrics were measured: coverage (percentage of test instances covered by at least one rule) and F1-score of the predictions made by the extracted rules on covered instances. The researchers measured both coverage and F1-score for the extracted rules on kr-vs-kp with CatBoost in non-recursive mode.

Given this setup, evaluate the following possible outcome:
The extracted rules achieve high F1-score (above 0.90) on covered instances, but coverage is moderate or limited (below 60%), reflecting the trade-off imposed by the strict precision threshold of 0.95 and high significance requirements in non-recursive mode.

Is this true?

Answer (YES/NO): YES